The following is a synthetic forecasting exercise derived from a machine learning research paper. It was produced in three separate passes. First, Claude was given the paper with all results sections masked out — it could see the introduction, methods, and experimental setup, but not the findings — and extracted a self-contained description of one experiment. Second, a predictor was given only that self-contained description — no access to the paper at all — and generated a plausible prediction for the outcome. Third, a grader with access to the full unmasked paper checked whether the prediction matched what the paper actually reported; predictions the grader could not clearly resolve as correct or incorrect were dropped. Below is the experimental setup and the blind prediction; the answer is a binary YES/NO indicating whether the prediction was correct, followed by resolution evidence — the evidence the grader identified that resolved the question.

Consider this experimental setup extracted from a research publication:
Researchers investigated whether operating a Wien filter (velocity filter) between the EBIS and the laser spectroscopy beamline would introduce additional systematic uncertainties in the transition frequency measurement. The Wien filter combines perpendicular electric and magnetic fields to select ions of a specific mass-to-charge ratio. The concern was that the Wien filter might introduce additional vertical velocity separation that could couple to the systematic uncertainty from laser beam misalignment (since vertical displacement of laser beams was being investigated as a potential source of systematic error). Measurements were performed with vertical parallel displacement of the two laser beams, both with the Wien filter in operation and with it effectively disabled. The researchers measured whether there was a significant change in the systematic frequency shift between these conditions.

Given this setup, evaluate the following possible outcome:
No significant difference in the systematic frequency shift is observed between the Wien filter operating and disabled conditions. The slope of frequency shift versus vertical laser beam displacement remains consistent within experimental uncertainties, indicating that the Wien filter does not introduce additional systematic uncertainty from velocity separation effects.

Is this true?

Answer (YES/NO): YES